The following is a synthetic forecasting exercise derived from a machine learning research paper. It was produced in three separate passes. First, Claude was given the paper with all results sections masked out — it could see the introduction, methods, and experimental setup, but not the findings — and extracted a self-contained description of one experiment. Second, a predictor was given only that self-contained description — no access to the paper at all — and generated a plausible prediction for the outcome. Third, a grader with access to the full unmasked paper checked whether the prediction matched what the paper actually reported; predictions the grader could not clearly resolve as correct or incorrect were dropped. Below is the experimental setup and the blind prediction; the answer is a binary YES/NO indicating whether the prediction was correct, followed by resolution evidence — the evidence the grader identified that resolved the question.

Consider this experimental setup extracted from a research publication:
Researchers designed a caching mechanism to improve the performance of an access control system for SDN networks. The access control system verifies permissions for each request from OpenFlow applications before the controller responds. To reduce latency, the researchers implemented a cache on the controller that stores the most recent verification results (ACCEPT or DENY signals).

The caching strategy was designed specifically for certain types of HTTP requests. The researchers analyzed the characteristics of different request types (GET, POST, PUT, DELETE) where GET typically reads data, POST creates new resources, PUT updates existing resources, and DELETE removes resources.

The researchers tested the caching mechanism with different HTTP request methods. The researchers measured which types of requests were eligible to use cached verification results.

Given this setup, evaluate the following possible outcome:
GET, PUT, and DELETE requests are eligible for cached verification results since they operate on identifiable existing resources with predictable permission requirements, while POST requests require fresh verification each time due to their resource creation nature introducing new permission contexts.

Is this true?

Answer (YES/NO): NO